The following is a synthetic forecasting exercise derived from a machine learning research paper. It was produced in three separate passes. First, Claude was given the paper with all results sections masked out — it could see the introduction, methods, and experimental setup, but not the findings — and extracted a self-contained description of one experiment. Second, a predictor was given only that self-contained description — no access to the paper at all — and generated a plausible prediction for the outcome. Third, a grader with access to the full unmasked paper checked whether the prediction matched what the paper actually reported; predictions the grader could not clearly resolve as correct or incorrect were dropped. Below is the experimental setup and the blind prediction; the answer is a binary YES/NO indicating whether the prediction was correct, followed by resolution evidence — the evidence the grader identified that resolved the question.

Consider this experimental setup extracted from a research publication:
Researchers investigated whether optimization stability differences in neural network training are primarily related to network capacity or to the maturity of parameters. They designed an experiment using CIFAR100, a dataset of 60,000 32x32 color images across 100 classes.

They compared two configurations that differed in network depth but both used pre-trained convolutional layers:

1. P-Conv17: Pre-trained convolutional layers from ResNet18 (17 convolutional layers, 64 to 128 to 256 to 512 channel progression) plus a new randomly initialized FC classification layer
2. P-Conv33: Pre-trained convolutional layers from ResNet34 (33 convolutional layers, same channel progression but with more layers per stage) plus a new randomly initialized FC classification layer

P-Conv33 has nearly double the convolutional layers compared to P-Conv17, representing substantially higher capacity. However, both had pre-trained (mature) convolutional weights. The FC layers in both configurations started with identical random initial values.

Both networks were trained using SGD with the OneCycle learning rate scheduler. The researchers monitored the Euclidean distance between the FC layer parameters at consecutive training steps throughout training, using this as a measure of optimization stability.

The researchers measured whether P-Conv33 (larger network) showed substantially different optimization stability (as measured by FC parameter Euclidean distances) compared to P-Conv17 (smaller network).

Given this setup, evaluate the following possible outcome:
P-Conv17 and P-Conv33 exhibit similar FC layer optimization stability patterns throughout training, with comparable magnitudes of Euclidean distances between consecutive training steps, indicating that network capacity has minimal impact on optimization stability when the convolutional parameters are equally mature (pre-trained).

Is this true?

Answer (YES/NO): YES